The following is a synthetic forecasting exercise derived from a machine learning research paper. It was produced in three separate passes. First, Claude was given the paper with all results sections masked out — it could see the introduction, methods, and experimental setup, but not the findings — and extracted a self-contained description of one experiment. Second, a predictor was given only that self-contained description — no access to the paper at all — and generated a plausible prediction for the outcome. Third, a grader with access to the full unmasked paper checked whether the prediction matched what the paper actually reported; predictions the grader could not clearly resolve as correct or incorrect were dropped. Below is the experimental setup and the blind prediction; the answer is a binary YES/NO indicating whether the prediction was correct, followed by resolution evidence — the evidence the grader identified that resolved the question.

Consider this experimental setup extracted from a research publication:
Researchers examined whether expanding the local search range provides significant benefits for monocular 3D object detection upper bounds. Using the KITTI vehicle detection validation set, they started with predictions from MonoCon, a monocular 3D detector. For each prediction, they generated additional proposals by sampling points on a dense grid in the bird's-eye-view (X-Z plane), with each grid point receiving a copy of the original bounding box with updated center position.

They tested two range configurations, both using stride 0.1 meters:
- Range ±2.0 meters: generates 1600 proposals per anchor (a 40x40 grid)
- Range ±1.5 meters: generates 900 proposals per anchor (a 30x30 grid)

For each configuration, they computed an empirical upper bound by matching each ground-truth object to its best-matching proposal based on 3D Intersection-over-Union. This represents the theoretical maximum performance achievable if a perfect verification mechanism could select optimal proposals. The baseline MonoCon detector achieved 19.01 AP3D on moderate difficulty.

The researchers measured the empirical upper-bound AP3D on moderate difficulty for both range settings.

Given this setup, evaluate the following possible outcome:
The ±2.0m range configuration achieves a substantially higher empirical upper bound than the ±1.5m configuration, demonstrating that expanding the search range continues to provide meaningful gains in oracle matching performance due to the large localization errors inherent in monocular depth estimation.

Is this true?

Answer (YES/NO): NO